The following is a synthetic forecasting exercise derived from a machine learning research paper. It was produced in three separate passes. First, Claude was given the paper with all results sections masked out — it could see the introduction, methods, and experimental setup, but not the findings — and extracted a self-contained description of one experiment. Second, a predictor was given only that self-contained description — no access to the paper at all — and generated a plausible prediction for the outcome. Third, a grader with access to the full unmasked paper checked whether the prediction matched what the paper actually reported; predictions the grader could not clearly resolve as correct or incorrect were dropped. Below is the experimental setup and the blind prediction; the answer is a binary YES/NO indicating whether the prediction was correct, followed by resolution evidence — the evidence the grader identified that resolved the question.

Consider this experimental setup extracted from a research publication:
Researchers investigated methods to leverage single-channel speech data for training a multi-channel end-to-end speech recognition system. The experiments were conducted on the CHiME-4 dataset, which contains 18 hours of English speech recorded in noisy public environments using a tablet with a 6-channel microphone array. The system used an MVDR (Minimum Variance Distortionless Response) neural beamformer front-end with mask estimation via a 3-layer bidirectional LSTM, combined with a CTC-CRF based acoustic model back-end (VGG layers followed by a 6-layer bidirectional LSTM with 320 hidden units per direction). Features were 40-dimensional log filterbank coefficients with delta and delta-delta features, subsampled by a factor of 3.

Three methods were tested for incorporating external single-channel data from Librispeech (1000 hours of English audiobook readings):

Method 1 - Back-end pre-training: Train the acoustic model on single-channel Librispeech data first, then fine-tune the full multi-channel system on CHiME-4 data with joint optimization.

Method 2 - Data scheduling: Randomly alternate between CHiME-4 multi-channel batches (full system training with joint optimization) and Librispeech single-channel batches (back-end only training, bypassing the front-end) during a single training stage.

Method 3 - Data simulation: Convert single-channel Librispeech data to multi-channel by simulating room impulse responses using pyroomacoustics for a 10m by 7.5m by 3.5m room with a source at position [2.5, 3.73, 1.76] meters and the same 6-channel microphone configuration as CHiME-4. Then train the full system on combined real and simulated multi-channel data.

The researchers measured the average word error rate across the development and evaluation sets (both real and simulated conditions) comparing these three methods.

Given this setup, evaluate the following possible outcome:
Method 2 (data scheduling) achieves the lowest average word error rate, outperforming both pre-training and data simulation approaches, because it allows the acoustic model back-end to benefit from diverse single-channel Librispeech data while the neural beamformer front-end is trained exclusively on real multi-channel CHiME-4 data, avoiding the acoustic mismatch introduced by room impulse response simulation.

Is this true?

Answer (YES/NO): NO